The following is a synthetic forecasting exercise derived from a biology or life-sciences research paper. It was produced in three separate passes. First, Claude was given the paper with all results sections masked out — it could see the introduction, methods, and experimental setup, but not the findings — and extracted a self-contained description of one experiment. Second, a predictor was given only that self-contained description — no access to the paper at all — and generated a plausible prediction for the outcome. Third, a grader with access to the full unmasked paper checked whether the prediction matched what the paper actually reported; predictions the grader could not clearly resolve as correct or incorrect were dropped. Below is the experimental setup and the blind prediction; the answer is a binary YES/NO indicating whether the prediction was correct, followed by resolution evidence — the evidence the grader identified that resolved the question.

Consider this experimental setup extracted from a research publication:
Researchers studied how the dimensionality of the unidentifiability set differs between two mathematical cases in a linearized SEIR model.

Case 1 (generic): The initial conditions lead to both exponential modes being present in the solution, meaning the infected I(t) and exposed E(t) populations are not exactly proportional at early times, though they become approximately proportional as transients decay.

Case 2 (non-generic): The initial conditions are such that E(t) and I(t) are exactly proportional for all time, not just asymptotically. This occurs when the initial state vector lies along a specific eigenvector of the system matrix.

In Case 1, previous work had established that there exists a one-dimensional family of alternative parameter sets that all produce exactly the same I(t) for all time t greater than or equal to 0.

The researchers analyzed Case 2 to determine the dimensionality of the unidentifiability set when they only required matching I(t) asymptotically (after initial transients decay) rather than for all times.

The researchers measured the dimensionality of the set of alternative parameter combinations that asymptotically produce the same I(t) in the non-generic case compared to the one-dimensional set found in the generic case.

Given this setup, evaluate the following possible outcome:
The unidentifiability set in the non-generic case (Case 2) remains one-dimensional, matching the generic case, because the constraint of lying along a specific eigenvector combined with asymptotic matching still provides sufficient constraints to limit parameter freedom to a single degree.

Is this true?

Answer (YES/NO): NO